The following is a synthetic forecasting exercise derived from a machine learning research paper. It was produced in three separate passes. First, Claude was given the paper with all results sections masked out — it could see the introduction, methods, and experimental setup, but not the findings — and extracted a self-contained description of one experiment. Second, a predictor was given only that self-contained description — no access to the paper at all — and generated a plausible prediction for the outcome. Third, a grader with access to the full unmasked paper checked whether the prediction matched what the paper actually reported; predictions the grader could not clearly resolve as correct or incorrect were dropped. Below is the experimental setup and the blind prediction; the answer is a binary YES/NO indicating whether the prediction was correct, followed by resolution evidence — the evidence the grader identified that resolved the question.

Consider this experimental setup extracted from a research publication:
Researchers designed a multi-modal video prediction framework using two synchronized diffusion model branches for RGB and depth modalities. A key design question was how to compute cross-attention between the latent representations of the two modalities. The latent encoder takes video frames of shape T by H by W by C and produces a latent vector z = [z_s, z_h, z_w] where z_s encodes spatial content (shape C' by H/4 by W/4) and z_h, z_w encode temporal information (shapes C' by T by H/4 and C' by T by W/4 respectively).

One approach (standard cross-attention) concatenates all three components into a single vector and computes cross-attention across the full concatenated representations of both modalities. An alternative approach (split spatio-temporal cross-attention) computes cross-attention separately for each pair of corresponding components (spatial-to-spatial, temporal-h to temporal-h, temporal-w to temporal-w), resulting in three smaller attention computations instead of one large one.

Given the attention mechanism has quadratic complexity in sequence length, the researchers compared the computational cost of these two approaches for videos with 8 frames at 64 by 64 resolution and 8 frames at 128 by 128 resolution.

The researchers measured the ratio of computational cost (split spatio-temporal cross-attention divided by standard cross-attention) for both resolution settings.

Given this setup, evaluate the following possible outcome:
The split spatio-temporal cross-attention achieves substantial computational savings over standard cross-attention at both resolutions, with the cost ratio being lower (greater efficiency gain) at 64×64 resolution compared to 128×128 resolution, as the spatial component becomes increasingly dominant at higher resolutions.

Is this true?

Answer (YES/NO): YES